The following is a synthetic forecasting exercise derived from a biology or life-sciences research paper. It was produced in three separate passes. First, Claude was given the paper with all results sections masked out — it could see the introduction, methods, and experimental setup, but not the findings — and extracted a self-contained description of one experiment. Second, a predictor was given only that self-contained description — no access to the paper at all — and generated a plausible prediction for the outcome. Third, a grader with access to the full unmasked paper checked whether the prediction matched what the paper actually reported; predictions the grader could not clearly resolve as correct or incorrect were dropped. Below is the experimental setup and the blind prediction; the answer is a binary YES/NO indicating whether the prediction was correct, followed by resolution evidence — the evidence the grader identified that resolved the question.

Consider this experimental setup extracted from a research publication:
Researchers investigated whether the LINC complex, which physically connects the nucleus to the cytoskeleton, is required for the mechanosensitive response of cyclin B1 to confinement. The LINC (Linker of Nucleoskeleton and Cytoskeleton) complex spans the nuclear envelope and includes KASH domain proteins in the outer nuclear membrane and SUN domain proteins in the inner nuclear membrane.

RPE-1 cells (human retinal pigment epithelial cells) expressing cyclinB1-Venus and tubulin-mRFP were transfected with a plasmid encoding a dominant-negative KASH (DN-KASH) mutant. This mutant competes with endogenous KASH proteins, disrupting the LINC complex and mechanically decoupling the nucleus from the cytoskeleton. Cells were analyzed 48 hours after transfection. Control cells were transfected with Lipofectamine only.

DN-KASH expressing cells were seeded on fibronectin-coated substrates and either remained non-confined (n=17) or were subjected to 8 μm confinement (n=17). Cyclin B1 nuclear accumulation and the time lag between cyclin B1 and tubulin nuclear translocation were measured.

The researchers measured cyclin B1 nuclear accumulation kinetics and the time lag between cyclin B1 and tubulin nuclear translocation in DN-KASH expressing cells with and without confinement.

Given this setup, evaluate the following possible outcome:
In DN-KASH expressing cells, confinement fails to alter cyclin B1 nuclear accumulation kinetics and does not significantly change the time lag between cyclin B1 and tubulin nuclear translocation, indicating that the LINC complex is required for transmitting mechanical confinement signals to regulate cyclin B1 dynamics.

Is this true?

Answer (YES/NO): NO